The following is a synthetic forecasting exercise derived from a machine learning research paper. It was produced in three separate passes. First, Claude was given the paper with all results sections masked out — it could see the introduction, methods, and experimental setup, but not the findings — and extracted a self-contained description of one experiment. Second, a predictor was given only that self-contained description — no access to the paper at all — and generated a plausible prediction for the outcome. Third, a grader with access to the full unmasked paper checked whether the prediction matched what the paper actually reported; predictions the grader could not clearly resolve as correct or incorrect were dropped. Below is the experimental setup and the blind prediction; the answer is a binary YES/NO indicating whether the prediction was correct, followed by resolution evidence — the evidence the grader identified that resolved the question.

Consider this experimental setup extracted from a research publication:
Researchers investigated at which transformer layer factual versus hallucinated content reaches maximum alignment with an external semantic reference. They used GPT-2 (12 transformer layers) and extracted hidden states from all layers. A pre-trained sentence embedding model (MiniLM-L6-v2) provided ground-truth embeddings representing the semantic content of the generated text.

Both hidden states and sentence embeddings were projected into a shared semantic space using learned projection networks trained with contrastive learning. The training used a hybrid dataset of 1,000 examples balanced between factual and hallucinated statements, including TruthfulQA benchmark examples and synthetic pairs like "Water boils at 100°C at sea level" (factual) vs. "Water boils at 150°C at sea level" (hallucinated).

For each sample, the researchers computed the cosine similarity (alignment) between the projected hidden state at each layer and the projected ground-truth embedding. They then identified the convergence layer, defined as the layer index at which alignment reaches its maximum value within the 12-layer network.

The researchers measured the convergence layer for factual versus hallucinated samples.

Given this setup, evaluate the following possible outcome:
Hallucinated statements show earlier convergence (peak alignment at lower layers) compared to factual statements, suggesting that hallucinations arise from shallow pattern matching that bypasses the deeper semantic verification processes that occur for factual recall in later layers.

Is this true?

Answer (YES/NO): YES